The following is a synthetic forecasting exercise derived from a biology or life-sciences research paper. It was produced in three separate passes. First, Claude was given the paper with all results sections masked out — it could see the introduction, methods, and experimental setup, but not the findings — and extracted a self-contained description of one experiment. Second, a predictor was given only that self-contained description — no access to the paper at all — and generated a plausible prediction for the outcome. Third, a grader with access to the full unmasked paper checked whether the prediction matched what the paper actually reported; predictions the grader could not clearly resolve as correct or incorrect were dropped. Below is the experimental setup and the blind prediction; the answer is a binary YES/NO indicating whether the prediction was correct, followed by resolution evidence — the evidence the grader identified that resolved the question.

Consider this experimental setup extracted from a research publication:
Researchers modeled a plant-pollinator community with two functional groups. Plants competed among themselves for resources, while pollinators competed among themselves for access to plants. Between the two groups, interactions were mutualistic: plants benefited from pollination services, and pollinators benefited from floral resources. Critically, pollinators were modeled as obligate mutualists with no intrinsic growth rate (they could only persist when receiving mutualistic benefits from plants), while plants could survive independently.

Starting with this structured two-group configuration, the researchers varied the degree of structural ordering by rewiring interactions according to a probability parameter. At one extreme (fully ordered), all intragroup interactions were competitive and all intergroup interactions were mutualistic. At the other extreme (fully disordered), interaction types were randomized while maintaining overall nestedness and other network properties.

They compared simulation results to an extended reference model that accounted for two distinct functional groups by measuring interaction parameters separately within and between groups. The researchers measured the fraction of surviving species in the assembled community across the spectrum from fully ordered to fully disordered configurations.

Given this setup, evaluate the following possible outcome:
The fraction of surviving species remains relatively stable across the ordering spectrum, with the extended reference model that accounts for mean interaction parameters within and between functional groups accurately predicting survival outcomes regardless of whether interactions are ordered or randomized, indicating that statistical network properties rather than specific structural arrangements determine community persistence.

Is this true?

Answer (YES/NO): NO